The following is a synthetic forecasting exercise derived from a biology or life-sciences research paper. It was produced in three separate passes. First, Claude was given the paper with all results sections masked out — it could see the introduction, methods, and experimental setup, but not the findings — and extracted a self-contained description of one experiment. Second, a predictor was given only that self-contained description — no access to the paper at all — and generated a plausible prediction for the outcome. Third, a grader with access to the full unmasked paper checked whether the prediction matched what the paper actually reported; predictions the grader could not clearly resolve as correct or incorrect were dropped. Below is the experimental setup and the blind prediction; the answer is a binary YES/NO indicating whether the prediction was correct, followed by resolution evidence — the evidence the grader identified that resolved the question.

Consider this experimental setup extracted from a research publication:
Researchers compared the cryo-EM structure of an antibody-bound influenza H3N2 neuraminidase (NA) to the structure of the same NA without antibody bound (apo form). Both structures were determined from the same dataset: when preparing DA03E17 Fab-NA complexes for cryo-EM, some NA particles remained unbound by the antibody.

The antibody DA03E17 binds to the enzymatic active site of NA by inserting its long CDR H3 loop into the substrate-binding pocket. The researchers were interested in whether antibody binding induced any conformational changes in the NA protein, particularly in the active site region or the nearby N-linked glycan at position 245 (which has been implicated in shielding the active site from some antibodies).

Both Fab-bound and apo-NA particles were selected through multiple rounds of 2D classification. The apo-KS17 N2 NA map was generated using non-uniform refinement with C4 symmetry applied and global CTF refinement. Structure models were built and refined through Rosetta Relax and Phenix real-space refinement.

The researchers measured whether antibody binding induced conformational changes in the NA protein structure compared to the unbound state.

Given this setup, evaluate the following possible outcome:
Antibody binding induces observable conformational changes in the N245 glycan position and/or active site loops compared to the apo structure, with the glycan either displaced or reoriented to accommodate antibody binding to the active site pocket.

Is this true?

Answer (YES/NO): YES